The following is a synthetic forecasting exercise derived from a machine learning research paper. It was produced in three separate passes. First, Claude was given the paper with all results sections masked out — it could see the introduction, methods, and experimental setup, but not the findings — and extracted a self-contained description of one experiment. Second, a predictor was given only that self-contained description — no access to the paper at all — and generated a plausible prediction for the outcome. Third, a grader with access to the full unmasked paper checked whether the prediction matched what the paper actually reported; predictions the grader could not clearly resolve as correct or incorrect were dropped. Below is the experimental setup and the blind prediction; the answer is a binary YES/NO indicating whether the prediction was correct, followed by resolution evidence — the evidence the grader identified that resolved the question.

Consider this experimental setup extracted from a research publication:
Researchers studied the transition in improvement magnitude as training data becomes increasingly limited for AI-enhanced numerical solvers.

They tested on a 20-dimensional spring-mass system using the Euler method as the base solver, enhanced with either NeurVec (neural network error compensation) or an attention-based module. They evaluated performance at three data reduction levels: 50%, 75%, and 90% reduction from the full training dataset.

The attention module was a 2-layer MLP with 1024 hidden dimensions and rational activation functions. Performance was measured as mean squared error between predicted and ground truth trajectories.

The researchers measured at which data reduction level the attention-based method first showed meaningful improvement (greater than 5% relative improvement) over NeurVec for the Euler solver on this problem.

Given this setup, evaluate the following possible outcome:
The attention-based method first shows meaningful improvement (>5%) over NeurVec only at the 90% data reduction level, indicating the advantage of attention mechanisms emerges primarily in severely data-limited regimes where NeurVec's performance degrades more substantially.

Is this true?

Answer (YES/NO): YES